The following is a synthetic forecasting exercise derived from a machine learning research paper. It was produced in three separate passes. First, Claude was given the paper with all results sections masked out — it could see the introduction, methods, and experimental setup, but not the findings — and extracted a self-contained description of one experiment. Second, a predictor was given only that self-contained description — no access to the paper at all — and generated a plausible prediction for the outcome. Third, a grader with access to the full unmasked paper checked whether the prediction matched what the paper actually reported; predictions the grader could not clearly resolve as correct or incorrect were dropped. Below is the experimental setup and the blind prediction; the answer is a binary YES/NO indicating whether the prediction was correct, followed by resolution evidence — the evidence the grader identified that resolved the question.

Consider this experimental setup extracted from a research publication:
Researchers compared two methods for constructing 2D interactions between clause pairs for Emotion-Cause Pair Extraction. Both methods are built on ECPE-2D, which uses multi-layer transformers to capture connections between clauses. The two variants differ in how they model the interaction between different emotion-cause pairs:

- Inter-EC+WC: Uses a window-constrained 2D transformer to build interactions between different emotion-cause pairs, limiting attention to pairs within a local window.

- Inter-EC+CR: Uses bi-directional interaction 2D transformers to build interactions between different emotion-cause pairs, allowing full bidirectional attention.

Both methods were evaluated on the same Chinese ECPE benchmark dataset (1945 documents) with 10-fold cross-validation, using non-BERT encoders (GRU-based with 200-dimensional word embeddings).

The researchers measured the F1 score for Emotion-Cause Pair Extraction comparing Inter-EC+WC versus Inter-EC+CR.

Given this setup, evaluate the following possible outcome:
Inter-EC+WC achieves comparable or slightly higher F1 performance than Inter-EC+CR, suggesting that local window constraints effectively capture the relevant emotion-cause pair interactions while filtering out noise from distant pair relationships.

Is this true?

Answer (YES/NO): YES